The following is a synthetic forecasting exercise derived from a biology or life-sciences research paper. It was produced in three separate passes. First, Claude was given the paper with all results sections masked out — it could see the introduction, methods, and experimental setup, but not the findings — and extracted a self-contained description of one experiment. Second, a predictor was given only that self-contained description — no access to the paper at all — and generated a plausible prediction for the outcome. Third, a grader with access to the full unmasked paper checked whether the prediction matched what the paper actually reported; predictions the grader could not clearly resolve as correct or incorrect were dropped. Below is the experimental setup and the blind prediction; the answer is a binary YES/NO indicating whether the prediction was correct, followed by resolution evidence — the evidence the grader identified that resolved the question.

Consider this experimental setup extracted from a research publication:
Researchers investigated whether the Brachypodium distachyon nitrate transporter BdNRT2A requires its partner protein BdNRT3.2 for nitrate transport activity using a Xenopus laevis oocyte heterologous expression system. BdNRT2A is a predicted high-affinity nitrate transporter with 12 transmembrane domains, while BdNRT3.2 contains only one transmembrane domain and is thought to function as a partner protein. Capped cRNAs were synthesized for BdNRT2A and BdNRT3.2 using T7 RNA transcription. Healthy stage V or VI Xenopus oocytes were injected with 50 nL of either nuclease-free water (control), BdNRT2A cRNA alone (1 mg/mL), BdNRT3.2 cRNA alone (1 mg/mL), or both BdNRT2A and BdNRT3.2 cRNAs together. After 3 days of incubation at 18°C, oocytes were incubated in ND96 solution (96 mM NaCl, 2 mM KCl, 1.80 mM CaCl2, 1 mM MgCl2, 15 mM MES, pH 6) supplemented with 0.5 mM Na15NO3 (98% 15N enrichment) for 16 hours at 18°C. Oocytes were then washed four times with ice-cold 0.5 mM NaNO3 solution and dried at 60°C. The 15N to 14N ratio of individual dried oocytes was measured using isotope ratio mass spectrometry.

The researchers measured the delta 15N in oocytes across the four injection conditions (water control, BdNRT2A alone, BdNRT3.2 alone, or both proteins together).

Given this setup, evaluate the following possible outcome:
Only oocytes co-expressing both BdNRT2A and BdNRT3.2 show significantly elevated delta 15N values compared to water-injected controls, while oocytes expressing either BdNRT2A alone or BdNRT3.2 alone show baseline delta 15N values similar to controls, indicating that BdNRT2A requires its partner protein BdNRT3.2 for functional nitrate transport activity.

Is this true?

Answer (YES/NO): YES